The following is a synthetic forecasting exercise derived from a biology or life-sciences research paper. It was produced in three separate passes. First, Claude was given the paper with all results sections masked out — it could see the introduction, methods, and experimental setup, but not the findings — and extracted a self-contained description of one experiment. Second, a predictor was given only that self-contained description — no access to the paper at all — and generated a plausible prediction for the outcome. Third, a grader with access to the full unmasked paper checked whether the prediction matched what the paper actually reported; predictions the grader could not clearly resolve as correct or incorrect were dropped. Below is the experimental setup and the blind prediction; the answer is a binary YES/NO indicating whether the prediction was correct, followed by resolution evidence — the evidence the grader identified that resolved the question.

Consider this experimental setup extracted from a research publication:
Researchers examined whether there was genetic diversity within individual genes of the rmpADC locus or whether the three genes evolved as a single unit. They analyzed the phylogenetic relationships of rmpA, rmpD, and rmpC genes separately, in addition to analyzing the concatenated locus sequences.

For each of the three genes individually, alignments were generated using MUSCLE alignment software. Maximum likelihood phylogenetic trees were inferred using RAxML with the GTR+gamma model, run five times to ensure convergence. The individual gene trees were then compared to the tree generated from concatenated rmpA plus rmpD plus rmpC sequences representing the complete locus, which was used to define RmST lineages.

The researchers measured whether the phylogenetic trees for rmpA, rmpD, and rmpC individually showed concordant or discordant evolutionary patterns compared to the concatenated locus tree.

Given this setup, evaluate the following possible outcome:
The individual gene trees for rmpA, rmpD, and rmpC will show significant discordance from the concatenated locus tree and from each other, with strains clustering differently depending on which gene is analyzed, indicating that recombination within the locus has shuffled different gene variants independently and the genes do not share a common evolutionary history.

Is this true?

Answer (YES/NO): NO